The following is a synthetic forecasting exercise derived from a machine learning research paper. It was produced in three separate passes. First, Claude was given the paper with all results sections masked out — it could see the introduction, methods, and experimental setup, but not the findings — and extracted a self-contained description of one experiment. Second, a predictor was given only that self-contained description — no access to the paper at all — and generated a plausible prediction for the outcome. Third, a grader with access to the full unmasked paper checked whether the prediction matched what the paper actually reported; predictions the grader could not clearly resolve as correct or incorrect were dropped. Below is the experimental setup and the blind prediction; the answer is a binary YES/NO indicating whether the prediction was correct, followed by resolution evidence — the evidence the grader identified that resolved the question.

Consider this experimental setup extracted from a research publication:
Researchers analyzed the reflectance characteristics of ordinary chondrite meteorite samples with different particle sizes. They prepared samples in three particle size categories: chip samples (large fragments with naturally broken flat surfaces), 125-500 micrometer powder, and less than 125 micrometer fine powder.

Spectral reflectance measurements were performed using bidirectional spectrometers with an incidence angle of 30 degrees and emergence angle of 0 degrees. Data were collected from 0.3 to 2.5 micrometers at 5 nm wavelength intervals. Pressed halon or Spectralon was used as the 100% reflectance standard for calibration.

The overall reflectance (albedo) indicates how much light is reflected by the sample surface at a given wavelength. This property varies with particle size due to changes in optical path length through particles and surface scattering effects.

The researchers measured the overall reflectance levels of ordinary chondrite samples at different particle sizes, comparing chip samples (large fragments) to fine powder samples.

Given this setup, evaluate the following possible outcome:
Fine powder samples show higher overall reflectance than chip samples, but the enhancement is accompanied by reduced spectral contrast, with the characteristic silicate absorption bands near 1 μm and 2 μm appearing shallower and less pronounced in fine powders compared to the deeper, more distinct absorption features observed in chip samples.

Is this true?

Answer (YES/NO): NO